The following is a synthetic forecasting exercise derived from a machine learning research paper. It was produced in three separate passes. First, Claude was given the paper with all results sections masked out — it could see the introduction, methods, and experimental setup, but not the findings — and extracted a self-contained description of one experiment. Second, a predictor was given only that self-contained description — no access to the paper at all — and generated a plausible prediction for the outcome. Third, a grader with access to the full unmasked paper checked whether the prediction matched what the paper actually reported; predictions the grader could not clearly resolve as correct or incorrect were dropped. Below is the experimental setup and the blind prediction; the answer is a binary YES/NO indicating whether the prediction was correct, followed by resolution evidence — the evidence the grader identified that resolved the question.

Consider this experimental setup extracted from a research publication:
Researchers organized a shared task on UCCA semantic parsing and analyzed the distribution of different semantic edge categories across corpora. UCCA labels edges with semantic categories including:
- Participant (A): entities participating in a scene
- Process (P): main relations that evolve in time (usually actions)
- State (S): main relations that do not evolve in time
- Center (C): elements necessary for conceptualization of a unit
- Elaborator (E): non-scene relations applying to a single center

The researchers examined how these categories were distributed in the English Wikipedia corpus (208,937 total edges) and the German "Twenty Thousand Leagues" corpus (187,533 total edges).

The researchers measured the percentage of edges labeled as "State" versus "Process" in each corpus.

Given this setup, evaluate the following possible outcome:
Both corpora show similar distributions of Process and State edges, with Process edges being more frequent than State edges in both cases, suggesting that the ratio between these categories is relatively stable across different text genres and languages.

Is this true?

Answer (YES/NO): NO